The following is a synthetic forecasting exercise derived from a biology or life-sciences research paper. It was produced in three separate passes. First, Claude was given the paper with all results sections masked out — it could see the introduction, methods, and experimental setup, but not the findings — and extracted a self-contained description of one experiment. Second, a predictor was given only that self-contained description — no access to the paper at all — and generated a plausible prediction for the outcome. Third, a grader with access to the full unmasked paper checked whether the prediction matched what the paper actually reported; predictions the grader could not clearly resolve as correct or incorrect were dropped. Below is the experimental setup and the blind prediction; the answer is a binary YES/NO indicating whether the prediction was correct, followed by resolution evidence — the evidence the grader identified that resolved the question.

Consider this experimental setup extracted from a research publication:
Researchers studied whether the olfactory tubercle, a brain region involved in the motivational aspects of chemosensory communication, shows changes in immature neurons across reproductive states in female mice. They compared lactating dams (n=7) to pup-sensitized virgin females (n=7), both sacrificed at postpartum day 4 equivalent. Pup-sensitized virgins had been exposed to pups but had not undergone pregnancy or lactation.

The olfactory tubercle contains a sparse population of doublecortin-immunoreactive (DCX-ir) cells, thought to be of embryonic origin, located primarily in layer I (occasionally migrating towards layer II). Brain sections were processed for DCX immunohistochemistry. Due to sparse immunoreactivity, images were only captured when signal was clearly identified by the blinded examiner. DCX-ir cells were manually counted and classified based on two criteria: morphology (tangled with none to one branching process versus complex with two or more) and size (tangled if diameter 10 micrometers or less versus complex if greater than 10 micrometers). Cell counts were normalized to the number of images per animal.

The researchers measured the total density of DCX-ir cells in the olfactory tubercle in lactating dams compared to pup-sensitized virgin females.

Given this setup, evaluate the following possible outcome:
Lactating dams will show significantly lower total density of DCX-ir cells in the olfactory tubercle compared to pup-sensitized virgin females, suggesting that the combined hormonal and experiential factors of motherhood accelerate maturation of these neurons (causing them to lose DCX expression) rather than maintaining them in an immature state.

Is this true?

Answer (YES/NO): NO